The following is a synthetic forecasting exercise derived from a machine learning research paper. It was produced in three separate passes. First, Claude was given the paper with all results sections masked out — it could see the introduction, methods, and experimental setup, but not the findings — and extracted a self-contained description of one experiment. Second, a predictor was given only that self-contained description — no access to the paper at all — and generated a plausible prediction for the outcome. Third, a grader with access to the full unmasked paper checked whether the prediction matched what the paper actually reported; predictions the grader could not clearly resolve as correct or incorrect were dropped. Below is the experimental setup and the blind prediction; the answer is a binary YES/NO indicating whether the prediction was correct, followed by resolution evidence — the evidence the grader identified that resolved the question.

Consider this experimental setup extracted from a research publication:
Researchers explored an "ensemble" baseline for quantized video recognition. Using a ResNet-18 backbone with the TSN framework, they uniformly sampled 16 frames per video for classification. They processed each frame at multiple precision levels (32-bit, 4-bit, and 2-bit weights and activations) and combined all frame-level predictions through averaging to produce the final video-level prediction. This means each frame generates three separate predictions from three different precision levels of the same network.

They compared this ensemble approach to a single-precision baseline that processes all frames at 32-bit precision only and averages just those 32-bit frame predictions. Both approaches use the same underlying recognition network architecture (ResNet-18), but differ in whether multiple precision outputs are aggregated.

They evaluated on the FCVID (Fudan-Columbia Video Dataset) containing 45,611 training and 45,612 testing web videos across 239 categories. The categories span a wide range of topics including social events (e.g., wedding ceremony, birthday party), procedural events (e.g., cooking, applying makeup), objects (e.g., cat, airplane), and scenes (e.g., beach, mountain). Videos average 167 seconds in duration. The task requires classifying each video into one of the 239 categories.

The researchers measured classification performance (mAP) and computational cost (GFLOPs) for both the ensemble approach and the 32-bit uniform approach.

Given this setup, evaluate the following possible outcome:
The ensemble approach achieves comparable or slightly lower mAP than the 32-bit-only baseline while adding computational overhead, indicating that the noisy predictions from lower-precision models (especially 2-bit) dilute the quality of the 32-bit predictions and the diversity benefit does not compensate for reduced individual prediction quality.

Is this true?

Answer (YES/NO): NO